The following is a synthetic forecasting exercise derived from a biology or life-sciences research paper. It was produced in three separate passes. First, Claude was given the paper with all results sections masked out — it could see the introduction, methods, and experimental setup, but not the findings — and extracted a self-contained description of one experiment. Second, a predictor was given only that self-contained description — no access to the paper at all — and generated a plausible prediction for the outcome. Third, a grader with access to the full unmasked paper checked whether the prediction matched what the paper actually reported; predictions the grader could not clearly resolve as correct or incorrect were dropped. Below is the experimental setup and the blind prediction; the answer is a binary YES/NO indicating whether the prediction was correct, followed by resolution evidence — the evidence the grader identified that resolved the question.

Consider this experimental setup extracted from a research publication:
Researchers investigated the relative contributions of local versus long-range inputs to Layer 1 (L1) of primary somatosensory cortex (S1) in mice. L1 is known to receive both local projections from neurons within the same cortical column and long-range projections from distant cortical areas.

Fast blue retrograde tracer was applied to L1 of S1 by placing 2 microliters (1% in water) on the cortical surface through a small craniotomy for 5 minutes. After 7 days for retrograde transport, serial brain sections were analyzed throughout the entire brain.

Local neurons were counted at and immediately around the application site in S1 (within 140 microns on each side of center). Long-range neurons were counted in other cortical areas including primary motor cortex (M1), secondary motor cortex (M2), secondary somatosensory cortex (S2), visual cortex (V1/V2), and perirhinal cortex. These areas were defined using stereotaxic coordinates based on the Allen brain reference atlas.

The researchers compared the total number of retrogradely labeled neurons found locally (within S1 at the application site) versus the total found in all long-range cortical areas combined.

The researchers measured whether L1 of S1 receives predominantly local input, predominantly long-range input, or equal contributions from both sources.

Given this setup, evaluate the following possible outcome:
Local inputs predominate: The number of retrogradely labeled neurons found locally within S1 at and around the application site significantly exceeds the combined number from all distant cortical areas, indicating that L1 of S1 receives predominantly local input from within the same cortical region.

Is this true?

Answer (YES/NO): YES